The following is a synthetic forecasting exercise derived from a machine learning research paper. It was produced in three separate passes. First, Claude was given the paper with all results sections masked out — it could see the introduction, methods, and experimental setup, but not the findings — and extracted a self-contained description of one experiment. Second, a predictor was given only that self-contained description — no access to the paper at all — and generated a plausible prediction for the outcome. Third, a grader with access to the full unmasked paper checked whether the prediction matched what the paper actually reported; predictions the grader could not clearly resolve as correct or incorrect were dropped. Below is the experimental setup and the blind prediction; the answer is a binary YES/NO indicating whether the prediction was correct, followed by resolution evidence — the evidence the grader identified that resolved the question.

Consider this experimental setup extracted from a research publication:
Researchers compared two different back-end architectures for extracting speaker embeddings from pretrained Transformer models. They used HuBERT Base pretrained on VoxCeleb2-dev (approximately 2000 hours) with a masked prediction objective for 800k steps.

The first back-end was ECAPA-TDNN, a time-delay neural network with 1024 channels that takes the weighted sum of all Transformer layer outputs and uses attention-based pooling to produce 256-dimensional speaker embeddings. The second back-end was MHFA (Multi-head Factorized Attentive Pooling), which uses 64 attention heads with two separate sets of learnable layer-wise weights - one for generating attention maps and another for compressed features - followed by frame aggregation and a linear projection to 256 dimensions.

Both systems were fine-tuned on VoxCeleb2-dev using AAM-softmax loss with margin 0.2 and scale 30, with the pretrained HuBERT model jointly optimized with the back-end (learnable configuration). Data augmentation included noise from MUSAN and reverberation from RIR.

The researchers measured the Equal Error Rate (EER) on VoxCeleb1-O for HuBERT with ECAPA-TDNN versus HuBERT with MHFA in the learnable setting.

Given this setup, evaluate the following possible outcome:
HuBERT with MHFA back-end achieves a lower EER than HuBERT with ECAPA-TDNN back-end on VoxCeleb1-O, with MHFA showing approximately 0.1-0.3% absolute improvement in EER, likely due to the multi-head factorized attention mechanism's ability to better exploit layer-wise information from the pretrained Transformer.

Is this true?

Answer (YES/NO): YES